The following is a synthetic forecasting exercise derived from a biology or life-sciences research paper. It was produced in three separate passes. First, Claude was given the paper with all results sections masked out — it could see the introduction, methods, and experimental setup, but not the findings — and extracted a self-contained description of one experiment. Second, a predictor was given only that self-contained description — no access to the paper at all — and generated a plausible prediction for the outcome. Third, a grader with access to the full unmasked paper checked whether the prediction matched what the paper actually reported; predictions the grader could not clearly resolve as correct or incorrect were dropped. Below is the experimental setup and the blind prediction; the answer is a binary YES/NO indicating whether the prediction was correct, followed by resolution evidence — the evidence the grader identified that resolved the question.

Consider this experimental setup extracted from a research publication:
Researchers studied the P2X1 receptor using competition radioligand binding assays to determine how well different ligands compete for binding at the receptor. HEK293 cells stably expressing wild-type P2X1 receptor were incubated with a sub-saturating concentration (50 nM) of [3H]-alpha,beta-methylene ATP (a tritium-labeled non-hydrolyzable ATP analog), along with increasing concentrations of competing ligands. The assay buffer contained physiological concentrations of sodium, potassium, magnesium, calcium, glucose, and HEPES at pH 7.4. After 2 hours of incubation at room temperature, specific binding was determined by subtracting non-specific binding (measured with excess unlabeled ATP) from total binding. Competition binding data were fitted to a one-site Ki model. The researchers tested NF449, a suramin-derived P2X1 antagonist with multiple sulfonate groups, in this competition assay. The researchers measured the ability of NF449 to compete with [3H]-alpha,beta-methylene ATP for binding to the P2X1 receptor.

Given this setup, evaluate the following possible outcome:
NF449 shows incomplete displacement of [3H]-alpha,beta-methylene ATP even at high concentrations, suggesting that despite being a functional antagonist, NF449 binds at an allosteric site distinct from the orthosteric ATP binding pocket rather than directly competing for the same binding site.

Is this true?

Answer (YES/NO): NO